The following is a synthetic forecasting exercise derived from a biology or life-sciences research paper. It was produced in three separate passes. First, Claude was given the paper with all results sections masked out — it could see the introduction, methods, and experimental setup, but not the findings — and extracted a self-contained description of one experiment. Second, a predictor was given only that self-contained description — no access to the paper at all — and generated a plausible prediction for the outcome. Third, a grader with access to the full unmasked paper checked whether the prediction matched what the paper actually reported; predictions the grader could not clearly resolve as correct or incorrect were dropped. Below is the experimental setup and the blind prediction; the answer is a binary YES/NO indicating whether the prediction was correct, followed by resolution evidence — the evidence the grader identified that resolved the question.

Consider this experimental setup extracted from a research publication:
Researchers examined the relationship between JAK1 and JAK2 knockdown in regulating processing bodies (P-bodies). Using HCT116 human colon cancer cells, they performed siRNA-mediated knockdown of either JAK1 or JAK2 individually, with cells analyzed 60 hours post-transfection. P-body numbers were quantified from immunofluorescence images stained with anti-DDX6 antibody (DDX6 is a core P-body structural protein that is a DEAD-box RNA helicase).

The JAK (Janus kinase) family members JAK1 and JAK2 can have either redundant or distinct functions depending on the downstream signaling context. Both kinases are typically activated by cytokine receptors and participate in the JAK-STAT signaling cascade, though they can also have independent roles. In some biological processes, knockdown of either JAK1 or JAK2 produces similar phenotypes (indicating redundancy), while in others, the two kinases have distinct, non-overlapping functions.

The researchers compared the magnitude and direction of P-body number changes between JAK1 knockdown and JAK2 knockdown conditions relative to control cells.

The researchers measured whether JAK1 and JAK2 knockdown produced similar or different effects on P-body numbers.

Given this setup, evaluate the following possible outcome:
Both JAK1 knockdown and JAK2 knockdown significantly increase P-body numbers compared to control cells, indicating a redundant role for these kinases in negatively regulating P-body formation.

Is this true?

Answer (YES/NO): YES